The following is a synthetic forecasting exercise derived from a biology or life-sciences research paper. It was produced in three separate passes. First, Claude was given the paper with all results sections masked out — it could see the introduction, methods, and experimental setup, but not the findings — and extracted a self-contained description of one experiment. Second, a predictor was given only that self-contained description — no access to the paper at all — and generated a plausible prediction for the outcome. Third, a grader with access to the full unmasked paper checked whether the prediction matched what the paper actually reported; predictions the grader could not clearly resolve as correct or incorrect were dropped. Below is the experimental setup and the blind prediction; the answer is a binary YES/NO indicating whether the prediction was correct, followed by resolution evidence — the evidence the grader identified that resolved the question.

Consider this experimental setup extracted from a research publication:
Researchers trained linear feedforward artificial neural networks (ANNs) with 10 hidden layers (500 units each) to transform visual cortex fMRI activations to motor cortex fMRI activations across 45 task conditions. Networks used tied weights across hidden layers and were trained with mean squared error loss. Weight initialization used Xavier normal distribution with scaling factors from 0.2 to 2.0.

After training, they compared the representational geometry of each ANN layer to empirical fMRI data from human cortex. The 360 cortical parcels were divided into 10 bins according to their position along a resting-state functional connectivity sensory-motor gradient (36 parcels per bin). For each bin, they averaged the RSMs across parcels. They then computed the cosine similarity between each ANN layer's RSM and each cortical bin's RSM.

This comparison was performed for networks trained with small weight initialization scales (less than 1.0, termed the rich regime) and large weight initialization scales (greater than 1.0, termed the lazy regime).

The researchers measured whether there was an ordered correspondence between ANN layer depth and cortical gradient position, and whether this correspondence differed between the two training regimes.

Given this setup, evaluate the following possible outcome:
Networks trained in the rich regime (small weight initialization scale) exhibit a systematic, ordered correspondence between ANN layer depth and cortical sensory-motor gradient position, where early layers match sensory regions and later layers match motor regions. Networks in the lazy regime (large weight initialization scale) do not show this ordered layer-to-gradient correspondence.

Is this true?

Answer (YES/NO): YES